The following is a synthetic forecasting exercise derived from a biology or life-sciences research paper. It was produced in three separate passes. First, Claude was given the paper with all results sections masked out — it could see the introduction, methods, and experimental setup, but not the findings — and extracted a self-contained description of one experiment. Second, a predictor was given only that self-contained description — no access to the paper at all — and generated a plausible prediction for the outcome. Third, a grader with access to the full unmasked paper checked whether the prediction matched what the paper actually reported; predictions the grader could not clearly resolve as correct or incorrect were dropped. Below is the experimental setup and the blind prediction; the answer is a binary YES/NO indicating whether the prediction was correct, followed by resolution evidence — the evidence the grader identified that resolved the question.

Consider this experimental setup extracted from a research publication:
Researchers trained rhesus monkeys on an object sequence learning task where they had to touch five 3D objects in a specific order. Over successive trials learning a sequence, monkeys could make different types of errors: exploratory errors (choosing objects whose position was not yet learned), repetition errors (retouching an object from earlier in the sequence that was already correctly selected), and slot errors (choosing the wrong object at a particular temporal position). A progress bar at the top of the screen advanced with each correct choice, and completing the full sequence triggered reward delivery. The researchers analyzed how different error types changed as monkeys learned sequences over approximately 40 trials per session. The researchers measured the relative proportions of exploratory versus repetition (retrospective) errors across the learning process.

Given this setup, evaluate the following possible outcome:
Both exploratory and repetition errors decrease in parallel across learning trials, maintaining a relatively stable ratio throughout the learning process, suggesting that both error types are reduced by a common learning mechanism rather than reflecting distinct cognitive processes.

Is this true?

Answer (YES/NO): NO